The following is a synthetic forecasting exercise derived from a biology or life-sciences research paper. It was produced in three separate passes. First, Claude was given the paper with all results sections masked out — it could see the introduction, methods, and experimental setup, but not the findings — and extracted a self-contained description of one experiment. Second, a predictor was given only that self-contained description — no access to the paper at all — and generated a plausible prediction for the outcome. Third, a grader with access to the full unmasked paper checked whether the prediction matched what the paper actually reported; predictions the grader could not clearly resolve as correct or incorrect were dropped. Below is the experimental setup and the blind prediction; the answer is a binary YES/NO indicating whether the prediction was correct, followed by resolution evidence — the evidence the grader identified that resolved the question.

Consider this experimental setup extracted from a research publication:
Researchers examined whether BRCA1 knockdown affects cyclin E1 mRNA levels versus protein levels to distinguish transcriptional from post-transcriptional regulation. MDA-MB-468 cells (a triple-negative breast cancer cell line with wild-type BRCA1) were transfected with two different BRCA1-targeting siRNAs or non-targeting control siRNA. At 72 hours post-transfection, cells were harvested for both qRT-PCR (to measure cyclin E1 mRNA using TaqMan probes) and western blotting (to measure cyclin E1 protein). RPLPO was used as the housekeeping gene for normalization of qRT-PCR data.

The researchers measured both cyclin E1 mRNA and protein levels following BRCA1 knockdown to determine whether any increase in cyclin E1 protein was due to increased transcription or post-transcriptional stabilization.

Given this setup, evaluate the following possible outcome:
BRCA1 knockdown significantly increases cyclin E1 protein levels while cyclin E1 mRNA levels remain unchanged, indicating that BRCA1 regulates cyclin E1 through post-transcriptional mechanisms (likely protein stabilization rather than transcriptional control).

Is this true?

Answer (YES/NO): YES